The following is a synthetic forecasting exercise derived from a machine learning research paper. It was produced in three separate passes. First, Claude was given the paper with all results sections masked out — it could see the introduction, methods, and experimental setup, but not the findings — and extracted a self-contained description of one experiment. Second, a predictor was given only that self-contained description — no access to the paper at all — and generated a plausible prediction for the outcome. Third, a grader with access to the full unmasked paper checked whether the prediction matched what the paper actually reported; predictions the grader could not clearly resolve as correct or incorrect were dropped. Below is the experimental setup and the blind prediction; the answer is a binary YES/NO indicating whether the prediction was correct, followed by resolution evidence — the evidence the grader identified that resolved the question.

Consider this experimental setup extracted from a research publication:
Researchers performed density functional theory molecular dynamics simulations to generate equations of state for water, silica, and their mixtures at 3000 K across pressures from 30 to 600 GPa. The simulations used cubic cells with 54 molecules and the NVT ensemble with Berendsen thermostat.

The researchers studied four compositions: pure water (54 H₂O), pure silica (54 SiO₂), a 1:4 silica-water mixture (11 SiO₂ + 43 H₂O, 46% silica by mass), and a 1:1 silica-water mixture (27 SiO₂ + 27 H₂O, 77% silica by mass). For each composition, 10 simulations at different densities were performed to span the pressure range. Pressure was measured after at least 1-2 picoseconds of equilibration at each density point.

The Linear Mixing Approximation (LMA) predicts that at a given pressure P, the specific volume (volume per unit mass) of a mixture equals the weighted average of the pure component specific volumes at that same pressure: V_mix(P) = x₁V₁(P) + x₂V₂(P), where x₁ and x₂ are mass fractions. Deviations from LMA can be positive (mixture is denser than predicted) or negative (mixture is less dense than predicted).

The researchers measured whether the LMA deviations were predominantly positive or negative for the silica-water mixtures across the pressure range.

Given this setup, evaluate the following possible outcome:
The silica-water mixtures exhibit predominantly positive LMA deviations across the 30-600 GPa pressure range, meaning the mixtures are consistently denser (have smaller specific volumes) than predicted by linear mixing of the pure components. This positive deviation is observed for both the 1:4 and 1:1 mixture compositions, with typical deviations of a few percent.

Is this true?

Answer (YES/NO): NO